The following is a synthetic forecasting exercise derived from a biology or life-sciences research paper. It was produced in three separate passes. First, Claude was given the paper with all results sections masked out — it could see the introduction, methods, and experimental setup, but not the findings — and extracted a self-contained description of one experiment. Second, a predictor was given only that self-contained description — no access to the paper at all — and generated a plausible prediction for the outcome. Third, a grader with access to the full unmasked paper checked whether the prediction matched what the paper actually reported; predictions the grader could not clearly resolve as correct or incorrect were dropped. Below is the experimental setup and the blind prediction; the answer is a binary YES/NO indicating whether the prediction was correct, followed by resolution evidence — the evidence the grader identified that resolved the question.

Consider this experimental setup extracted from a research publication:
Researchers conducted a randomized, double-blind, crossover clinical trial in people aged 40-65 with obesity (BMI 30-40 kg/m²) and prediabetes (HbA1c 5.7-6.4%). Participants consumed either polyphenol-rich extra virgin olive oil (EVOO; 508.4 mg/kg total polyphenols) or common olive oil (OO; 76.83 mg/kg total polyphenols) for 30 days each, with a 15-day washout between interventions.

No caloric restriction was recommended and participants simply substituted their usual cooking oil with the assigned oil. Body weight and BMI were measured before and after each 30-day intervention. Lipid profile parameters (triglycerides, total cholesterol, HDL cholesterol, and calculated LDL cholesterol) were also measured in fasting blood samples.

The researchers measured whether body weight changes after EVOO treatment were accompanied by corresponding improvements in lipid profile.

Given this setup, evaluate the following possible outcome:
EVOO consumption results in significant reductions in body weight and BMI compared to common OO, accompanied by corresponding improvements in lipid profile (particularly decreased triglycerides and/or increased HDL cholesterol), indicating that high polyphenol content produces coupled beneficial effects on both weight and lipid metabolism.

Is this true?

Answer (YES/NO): NO